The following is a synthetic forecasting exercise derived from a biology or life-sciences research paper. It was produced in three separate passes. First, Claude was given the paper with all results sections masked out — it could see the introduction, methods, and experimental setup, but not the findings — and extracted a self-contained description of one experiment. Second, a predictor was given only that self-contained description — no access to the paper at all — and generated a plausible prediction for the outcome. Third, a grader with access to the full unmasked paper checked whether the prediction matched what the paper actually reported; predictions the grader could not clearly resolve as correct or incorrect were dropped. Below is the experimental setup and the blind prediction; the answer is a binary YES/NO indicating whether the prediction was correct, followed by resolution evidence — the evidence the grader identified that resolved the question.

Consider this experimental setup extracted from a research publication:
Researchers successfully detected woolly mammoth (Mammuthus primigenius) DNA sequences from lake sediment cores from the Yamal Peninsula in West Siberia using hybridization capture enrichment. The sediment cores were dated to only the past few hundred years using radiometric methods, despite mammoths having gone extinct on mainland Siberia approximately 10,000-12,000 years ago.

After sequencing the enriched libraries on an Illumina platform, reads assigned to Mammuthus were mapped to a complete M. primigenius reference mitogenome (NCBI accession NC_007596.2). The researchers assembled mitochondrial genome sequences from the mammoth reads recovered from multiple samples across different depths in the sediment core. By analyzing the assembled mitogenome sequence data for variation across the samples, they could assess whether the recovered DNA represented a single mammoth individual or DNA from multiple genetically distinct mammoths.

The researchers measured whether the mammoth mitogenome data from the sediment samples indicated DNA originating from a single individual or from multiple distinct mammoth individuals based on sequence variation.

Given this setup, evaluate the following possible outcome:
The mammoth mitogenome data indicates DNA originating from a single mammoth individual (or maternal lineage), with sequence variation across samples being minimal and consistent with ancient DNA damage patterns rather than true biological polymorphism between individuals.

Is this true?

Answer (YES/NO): NO